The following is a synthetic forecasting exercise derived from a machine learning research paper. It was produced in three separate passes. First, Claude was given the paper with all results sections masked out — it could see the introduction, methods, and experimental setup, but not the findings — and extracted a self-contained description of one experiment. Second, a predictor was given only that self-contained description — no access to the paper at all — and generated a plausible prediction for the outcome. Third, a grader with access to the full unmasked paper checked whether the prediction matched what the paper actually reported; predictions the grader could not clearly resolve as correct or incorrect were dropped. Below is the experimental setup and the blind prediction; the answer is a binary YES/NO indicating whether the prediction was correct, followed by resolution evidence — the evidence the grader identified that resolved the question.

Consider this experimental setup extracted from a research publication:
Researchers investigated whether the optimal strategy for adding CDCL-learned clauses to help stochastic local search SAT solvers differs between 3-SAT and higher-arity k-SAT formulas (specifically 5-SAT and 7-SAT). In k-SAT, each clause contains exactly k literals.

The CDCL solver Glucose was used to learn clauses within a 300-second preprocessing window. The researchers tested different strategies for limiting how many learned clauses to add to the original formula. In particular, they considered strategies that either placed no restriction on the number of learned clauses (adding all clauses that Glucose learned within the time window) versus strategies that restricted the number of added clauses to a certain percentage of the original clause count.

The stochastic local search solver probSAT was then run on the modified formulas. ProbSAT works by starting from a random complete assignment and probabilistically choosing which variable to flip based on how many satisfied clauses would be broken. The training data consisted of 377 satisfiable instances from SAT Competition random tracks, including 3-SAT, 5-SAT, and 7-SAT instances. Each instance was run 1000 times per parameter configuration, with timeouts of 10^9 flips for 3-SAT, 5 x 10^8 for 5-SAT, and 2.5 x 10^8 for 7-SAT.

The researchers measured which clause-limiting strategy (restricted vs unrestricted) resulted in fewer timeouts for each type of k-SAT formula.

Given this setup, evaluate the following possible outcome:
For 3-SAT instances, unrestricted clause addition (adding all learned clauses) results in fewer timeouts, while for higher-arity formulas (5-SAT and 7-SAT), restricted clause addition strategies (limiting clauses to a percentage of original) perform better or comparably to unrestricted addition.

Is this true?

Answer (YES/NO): YES